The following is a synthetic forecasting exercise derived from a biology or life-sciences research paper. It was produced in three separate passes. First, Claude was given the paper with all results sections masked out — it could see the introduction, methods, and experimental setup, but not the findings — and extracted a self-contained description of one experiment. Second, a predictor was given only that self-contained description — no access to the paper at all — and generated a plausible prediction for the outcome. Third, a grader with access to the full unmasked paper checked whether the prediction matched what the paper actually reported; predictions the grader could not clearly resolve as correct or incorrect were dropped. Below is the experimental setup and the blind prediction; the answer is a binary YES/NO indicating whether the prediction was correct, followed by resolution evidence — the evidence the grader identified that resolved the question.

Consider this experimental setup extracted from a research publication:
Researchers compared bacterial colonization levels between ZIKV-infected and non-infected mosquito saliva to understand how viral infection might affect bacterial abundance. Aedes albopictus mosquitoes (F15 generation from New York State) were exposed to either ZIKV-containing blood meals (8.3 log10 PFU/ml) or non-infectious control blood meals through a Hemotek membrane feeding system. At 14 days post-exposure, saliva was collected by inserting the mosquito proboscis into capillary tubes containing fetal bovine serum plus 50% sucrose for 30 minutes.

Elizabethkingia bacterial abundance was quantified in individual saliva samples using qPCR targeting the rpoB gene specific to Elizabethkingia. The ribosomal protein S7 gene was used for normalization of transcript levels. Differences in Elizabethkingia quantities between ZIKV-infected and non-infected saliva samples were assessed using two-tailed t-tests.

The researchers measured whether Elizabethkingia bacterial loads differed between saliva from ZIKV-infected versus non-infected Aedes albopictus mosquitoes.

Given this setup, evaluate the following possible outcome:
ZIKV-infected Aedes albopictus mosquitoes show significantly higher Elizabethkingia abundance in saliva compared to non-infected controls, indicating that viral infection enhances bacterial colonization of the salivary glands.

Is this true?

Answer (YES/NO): NO